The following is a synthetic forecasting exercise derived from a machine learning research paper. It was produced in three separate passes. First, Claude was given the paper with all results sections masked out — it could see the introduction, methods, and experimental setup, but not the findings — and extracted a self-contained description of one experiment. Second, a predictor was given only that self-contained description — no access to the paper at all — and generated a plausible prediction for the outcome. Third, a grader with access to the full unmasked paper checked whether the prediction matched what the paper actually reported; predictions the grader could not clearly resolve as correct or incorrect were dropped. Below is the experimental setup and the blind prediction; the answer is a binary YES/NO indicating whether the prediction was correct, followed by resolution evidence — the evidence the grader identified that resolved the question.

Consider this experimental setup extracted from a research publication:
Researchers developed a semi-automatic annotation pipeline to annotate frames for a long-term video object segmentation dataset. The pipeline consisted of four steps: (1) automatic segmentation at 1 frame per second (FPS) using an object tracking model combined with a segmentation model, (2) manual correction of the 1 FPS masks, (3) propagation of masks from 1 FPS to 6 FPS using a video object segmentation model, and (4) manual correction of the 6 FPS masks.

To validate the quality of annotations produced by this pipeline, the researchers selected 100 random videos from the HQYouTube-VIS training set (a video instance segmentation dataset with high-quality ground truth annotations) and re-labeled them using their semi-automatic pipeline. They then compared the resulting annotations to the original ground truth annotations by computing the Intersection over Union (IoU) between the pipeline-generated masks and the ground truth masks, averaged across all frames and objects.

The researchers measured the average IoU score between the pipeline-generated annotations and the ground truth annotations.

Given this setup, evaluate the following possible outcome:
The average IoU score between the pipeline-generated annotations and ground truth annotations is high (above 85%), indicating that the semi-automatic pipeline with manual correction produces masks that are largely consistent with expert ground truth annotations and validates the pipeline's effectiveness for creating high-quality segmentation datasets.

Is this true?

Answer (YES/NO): YES